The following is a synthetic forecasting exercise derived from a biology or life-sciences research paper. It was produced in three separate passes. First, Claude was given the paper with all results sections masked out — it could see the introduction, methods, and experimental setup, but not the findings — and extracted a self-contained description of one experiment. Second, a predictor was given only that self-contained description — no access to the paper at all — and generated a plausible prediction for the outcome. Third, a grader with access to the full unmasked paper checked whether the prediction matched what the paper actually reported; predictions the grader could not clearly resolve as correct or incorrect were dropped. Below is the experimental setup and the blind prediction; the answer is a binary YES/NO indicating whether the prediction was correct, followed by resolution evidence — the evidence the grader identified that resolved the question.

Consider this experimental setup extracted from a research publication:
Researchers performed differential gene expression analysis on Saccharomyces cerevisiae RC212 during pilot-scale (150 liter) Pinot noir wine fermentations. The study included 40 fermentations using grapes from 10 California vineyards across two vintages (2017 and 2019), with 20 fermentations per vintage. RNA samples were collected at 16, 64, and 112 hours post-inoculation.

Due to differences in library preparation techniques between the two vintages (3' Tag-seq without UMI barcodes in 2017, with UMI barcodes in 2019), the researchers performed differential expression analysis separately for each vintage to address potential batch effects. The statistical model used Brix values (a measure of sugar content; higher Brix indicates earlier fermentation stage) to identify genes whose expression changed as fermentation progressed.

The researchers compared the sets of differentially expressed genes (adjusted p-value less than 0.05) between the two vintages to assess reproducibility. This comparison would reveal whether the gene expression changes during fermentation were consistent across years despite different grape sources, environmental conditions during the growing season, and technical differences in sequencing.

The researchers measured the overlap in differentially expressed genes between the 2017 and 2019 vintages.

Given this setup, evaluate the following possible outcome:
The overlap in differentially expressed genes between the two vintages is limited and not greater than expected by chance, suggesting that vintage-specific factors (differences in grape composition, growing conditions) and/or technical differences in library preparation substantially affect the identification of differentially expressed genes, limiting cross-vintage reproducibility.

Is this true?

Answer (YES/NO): NO